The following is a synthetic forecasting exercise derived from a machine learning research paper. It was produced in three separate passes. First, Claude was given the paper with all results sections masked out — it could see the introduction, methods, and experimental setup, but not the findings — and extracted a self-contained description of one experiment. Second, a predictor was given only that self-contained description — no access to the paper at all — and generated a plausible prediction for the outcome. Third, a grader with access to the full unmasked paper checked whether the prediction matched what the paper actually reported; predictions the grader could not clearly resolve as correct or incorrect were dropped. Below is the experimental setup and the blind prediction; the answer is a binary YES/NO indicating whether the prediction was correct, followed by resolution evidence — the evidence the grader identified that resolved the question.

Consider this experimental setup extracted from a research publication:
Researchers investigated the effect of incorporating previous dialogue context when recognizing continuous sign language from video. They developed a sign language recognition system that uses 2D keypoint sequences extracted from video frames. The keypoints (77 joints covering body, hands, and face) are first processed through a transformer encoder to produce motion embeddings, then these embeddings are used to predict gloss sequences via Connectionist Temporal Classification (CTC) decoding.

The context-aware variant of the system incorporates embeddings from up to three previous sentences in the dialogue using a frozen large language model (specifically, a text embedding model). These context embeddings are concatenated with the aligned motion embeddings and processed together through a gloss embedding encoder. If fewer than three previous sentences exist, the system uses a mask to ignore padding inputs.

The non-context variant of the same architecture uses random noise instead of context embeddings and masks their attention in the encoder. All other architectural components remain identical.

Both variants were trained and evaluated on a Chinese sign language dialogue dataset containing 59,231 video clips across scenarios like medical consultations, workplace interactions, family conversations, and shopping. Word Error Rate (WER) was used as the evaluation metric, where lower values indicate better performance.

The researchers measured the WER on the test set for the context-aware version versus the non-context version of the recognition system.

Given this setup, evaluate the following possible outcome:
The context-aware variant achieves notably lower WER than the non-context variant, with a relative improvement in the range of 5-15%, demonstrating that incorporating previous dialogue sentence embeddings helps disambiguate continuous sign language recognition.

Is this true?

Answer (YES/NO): YES